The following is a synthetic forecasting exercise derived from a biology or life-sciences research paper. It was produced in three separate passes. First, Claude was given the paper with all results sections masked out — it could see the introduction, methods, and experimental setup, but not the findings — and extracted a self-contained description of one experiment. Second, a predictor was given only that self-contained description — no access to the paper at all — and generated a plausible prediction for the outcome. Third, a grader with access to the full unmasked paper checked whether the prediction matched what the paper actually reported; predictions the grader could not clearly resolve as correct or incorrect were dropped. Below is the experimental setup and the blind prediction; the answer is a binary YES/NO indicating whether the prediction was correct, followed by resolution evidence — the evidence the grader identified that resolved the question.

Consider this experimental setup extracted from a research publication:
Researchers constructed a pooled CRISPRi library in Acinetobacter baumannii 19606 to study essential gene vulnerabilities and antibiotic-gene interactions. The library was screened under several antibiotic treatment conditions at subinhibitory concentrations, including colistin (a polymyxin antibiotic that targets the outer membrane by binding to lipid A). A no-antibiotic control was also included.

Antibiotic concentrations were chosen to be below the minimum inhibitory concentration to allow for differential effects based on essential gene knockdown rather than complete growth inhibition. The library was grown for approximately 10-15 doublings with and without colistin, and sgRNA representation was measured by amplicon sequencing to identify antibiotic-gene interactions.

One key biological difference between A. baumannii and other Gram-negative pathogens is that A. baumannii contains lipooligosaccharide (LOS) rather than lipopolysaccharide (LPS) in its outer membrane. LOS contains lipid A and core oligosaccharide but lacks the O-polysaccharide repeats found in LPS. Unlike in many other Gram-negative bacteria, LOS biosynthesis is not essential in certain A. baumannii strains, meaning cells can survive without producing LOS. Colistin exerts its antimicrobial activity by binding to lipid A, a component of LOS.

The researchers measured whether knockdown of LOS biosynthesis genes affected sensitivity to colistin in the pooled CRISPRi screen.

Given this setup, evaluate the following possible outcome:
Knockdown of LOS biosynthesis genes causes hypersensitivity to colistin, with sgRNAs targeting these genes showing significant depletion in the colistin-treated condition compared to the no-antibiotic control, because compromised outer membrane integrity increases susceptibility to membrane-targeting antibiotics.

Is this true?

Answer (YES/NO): NO